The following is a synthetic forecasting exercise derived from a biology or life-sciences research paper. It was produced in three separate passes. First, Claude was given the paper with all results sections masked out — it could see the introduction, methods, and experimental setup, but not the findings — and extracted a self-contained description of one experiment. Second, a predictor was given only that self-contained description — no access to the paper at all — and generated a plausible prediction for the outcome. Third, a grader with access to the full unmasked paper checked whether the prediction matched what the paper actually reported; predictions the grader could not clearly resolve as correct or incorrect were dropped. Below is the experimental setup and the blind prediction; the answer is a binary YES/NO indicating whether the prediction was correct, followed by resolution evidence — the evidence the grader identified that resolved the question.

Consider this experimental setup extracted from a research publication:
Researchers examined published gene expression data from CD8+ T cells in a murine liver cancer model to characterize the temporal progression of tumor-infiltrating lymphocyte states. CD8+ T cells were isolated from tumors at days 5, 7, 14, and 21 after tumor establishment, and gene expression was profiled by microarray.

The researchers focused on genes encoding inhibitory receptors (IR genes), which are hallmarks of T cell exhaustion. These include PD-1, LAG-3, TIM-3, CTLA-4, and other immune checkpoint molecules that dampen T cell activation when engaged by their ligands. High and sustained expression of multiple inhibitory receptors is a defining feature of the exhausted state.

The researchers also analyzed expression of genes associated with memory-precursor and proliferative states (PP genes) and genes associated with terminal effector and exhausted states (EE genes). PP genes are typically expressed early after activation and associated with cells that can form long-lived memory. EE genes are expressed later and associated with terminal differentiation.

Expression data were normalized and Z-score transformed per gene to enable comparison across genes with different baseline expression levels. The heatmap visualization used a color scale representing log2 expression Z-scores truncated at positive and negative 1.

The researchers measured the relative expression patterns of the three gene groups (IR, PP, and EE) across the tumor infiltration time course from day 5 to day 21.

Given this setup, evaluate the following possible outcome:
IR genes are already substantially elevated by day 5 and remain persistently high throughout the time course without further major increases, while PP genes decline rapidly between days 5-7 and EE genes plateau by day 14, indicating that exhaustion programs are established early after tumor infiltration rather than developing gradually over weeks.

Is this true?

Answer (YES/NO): NO